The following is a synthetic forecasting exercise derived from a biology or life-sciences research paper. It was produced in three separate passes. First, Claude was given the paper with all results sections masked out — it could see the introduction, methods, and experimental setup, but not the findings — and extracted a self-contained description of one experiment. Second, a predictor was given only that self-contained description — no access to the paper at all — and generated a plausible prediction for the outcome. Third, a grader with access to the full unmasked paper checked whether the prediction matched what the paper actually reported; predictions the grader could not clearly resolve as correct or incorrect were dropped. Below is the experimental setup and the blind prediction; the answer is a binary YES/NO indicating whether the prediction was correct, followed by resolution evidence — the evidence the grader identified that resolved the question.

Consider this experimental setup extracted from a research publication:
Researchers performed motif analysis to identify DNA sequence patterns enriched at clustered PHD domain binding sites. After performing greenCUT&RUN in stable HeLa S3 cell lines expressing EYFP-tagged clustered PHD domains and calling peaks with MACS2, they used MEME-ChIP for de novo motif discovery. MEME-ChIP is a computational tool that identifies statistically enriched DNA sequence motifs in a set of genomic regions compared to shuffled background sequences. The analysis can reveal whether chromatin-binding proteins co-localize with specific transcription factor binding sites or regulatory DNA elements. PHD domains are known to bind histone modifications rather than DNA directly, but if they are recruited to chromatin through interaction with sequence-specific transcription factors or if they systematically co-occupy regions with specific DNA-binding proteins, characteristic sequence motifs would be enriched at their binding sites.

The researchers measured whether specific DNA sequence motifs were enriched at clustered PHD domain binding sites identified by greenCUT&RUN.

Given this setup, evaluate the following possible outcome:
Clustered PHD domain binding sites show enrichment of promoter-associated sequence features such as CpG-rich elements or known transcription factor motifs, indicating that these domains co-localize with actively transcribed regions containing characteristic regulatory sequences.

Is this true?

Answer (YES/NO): YES